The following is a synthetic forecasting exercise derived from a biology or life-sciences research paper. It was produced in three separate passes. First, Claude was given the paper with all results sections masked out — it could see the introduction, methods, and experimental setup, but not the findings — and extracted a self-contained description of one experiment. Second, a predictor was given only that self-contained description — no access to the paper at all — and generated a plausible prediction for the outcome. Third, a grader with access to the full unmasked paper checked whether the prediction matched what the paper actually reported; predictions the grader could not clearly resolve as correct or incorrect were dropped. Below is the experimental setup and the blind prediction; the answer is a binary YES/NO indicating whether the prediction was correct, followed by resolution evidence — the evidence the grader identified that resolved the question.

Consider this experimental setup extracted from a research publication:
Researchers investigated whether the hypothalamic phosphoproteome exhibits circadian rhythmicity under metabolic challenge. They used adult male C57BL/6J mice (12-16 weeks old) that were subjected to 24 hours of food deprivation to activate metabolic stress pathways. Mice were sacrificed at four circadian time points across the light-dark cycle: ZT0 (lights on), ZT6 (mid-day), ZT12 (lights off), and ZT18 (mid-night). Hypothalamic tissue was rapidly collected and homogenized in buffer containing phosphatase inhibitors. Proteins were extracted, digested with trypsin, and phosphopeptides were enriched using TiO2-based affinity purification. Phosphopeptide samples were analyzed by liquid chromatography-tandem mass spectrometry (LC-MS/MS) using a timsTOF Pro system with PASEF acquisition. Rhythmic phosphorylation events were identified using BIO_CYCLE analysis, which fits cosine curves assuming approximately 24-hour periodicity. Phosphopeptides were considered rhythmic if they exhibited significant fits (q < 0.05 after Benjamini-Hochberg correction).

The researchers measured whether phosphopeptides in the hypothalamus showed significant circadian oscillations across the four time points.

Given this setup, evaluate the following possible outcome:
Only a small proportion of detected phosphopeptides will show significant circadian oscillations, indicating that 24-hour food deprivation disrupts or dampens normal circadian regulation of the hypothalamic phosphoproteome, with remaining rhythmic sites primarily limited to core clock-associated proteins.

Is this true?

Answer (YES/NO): NO